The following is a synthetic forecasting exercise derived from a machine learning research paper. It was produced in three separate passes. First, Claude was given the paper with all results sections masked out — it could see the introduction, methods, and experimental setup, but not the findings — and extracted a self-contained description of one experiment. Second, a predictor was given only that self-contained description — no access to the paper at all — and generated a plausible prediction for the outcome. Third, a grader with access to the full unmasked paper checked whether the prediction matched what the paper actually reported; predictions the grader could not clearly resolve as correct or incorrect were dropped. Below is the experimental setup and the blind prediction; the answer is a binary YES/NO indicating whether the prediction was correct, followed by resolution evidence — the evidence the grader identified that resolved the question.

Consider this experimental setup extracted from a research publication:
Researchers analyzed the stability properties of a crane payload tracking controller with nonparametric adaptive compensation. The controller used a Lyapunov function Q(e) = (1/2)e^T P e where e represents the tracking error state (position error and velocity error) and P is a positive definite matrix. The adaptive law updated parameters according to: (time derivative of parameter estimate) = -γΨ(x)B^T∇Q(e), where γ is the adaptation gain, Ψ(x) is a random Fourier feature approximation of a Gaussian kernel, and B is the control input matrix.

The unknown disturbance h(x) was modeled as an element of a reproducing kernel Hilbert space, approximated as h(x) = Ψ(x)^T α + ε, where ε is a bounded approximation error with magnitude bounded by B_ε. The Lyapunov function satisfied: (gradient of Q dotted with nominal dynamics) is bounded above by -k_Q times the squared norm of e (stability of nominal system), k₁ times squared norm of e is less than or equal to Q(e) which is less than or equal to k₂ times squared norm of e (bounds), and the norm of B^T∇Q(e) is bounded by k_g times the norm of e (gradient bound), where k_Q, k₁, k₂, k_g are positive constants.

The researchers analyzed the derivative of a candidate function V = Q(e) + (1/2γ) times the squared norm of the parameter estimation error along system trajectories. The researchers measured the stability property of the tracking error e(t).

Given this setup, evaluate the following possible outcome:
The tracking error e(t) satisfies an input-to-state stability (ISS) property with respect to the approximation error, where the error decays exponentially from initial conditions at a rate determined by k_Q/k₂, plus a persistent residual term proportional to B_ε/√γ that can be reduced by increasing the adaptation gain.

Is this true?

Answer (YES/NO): NO